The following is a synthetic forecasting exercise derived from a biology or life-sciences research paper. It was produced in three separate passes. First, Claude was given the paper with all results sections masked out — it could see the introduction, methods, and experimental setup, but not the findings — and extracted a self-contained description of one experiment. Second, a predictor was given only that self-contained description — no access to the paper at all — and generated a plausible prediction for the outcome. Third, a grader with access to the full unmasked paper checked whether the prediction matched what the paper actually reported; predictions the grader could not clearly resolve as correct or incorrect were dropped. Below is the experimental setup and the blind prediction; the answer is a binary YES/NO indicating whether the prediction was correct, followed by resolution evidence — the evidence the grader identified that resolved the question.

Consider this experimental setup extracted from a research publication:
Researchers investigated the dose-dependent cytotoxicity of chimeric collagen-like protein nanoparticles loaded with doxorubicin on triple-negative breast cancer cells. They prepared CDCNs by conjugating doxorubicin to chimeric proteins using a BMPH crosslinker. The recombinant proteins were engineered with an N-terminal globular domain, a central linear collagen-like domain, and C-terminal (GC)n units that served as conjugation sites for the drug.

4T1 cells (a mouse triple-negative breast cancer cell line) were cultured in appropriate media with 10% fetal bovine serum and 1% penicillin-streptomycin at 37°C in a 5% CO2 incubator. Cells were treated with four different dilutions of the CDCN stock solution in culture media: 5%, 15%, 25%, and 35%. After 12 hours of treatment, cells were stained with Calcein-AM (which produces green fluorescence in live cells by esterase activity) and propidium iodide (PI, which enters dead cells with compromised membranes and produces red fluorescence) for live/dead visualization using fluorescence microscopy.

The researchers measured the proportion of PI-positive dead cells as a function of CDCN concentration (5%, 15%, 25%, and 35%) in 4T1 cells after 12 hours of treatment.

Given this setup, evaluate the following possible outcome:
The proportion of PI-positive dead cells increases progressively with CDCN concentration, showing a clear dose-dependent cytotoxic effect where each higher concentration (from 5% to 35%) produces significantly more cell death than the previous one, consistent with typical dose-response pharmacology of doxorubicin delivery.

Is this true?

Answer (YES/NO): YES